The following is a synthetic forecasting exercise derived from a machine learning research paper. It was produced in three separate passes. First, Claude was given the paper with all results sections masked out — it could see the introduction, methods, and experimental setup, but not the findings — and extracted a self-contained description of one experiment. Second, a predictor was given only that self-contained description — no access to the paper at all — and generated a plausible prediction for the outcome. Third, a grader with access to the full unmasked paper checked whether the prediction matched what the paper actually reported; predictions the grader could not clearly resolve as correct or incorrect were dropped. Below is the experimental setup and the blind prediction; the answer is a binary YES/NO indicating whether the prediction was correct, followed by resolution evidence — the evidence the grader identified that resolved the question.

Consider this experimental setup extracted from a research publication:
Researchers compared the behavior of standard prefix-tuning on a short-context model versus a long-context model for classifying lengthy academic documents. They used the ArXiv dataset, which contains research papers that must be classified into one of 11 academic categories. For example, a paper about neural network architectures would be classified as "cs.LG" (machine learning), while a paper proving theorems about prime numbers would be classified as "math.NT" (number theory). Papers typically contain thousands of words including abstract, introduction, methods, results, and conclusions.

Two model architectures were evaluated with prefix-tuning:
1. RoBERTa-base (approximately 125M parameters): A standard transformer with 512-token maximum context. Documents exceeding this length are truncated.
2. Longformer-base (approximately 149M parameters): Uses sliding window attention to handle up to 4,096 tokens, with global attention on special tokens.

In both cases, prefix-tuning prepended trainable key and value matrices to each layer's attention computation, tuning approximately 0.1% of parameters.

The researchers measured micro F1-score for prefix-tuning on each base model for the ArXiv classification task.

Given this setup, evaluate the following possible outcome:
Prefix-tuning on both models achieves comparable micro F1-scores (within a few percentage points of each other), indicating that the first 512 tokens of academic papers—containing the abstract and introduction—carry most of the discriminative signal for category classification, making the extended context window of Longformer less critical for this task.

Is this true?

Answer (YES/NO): YES